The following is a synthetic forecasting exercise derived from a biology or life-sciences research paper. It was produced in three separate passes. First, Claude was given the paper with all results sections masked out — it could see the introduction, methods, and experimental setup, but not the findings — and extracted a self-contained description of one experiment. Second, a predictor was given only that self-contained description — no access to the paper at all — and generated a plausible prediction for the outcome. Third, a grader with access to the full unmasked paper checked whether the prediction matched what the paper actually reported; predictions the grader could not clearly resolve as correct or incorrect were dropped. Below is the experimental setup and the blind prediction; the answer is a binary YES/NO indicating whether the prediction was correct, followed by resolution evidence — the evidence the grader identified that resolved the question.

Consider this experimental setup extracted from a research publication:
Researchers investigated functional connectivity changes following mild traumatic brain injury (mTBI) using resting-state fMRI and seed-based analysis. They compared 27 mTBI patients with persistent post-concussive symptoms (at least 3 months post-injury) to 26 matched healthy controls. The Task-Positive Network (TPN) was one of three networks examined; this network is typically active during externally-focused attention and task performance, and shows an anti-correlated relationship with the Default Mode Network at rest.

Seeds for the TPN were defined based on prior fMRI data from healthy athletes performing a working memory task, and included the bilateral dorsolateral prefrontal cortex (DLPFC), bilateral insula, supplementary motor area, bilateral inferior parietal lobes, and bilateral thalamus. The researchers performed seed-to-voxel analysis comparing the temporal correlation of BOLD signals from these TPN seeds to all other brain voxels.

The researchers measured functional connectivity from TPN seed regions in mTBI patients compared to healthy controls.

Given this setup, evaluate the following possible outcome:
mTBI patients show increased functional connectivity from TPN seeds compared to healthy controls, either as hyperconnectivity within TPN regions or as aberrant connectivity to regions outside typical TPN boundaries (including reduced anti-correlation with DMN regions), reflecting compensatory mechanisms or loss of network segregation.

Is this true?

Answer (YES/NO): NO